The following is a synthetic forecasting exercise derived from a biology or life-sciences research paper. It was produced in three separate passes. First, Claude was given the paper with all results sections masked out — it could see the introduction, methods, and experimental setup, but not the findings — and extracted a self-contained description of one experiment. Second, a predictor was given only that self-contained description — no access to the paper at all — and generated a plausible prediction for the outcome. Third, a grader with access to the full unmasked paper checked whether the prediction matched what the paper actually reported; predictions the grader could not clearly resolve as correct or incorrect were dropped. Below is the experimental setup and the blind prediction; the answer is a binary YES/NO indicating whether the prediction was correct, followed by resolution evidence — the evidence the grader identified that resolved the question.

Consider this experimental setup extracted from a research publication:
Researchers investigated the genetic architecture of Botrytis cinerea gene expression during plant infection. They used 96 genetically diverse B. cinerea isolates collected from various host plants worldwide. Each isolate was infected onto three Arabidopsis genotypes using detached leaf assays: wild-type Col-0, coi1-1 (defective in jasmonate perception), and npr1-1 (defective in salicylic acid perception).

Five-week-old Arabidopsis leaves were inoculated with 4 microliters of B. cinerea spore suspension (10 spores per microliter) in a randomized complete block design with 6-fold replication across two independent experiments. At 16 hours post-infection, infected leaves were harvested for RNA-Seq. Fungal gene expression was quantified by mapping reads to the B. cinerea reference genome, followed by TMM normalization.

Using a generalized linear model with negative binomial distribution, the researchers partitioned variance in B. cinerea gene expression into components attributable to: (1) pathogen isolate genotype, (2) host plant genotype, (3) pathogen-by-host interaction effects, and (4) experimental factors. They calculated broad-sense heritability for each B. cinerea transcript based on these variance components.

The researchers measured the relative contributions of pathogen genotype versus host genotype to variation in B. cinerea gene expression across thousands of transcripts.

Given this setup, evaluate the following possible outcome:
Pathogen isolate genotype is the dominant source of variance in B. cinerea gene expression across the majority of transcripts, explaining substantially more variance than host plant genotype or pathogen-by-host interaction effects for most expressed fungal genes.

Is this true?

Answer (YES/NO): YES